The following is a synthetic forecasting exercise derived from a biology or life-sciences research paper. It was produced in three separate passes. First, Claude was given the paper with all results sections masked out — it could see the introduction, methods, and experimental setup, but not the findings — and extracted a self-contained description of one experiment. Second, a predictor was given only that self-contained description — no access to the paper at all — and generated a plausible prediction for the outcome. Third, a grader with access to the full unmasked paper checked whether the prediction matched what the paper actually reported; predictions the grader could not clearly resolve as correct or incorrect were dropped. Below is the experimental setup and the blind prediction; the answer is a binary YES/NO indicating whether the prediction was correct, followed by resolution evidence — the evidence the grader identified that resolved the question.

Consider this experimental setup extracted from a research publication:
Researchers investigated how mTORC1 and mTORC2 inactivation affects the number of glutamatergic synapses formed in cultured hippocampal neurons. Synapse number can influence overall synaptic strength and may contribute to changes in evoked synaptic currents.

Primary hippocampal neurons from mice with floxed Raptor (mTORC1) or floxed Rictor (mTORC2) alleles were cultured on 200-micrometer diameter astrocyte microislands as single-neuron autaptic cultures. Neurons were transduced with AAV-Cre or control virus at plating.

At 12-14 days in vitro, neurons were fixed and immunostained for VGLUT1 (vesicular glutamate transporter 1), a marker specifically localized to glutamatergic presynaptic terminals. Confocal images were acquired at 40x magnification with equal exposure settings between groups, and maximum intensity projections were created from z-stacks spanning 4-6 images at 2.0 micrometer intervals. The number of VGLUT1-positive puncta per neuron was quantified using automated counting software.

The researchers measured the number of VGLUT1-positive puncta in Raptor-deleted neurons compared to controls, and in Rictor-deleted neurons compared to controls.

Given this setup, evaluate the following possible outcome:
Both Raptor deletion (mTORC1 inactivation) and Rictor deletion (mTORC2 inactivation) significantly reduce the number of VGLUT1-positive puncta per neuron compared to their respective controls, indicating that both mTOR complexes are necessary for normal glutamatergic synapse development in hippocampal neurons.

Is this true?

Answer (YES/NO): NO